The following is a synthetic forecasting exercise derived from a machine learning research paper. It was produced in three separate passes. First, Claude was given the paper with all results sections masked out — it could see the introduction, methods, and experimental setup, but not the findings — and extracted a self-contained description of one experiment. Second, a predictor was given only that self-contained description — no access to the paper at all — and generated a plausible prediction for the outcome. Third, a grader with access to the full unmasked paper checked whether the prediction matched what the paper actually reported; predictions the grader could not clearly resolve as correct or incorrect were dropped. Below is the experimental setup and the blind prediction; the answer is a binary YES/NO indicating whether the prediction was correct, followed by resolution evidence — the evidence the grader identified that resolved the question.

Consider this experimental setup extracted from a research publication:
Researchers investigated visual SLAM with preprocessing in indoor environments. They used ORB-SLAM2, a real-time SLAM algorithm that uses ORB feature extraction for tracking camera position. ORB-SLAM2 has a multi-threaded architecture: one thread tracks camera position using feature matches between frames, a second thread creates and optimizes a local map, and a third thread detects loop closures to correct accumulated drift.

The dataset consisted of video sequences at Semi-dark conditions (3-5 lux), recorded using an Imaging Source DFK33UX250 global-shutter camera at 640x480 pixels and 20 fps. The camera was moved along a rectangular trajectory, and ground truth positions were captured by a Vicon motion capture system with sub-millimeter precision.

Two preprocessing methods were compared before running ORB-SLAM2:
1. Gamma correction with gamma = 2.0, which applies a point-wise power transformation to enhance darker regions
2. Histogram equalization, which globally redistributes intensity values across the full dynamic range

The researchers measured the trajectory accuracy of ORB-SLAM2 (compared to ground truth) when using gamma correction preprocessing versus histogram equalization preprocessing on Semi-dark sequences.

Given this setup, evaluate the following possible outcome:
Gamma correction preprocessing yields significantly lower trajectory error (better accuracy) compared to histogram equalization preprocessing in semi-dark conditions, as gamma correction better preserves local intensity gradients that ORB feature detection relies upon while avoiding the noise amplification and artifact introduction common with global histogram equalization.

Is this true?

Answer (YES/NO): NO